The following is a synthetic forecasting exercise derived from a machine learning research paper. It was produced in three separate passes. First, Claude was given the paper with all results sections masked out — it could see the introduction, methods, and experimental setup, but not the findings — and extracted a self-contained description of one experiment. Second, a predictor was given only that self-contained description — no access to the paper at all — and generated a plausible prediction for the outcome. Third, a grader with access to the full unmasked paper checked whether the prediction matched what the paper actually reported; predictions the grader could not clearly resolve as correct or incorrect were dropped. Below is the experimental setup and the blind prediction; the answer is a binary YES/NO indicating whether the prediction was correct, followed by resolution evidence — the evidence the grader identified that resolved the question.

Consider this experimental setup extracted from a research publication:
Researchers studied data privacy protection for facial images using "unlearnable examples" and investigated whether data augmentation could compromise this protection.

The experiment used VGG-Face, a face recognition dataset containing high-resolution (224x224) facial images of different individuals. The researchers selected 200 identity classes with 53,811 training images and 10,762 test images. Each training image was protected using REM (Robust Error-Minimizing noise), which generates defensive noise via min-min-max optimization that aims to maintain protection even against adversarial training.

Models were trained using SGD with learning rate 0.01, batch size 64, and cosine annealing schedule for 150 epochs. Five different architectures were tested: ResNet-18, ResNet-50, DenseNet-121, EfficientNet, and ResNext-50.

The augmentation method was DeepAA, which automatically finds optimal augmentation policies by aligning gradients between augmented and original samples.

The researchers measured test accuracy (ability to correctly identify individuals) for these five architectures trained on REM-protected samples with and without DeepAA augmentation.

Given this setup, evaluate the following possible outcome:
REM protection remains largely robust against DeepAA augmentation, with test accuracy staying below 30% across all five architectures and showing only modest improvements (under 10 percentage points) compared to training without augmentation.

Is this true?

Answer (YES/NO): NO